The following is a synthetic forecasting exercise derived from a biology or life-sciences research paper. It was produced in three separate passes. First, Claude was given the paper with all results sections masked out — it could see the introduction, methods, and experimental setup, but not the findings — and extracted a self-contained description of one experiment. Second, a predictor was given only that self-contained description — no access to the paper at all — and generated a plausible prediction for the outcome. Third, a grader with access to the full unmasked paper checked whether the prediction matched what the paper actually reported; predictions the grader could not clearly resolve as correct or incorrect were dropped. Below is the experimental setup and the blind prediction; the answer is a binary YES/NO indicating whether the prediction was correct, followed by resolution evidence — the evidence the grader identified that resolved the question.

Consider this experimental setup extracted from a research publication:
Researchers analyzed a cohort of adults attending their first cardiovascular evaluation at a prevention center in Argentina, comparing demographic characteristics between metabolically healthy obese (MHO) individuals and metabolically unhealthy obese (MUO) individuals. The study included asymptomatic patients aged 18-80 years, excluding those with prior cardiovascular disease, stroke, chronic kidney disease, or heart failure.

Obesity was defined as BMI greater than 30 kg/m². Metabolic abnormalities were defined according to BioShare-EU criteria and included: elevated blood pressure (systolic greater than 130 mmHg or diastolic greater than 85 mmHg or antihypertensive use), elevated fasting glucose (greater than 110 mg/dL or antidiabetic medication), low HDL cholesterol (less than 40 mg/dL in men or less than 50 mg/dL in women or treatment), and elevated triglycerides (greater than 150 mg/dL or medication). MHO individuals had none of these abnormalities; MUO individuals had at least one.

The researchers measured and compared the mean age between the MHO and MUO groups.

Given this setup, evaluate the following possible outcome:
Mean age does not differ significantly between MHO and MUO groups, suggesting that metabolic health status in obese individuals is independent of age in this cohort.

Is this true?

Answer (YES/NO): NO